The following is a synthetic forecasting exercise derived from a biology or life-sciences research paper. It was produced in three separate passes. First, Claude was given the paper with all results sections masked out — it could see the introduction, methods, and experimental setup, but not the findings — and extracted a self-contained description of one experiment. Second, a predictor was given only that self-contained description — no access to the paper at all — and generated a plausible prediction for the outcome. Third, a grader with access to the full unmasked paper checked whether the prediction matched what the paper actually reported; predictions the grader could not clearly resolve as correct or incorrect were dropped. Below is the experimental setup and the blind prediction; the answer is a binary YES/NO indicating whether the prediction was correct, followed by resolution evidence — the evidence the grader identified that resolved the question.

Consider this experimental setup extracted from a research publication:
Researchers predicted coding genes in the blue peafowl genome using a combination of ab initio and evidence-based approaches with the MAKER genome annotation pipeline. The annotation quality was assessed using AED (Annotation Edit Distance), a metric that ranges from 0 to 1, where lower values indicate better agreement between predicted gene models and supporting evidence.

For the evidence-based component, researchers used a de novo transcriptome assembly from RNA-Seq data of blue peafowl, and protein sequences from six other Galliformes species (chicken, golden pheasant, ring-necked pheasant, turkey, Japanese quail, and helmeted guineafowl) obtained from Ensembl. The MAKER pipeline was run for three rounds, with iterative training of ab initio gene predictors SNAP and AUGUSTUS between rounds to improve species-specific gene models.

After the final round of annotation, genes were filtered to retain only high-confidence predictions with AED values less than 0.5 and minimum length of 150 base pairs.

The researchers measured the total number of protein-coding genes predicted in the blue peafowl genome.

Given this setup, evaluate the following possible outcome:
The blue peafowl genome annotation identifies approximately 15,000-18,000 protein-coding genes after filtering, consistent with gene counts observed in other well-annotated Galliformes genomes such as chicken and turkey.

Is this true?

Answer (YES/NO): NO